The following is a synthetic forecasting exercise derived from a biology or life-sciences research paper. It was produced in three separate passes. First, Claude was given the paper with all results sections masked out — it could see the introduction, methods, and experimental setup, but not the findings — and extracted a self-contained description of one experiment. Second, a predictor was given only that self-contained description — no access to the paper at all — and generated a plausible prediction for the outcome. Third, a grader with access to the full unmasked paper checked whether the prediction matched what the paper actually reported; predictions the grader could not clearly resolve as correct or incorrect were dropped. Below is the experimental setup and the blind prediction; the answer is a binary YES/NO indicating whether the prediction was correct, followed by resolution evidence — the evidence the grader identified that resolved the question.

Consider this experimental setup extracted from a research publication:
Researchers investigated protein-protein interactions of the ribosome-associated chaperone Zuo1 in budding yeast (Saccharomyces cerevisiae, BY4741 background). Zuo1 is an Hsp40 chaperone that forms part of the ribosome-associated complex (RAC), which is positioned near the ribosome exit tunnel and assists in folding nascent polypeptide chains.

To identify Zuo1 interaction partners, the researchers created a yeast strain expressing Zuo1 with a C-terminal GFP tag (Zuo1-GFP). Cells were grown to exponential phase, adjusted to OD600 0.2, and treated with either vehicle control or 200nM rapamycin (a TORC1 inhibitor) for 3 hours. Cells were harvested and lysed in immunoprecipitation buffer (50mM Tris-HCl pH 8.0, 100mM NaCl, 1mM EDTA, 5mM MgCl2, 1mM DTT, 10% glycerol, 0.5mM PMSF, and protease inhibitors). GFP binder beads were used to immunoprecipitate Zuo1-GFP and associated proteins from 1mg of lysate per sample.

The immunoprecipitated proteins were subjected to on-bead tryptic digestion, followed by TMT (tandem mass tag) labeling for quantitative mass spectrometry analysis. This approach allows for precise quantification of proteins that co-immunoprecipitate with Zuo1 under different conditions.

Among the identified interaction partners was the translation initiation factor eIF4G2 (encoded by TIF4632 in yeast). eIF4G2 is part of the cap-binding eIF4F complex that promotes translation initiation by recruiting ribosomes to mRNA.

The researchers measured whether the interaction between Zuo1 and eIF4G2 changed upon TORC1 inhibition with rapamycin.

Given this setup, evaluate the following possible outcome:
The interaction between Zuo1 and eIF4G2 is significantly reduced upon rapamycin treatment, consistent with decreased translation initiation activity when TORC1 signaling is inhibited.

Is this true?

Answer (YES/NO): NO